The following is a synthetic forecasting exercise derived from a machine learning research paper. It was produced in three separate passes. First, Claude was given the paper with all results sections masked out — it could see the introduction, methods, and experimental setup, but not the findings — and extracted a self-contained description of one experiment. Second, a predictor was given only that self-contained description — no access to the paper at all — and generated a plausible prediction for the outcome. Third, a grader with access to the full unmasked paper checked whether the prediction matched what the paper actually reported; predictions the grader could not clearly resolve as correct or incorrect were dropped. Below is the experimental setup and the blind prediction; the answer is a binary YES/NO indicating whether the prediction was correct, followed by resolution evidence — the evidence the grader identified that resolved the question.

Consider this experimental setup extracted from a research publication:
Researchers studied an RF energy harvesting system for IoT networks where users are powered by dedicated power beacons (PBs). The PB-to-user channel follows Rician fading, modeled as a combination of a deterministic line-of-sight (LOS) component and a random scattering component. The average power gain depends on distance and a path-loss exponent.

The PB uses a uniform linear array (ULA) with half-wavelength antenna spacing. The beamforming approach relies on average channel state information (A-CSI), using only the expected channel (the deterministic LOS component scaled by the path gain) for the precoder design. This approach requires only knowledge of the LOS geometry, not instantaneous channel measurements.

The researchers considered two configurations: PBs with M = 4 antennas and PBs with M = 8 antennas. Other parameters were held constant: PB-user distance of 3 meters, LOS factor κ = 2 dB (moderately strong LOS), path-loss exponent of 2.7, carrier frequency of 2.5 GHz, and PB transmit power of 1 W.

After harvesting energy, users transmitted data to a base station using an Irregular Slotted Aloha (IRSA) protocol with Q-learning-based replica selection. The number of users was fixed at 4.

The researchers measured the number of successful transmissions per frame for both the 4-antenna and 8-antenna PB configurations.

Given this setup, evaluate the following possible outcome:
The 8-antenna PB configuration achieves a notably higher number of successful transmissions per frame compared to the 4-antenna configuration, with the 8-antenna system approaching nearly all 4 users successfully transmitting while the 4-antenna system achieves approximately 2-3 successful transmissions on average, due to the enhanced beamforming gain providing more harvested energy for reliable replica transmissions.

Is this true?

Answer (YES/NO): NO